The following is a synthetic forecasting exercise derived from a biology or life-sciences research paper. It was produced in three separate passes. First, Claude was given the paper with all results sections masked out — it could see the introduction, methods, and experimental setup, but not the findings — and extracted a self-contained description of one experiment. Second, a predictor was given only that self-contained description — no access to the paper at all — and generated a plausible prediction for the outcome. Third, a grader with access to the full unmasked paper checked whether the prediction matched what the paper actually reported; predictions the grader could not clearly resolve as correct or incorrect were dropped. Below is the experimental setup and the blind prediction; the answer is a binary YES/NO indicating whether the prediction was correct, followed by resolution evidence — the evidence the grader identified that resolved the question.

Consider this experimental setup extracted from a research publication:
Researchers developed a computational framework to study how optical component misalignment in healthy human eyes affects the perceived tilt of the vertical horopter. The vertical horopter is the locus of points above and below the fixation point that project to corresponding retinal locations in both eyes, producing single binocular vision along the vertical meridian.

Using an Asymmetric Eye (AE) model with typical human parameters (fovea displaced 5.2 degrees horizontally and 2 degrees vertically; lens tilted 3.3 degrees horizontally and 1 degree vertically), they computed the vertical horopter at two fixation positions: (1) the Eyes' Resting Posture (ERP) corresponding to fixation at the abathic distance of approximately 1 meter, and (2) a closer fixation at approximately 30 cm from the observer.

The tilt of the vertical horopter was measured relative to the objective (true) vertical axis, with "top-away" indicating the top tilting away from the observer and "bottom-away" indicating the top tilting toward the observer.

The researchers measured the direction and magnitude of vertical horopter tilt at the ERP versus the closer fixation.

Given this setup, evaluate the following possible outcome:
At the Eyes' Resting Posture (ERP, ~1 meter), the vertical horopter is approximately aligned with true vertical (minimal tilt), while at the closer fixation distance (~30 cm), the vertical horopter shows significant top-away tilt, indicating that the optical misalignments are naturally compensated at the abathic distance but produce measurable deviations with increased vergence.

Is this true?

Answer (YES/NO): NO